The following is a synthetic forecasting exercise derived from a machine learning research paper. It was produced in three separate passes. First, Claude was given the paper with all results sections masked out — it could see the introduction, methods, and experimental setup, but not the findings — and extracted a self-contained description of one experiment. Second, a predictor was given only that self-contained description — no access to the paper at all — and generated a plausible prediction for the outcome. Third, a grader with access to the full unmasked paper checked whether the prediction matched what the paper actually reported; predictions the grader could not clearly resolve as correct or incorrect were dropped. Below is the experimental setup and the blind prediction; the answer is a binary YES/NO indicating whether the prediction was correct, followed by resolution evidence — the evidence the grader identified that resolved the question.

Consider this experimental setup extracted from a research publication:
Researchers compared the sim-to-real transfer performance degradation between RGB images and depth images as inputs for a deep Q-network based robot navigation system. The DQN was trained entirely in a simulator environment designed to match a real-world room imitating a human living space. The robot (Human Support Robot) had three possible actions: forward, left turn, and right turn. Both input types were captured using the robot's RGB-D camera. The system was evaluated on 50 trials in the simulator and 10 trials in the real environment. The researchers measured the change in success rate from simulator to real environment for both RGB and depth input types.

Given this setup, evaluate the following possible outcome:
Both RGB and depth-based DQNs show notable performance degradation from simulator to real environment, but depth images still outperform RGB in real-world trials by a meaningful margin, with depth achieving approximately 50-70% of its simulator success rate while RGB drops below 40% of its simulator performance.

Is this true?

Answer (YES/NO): YES